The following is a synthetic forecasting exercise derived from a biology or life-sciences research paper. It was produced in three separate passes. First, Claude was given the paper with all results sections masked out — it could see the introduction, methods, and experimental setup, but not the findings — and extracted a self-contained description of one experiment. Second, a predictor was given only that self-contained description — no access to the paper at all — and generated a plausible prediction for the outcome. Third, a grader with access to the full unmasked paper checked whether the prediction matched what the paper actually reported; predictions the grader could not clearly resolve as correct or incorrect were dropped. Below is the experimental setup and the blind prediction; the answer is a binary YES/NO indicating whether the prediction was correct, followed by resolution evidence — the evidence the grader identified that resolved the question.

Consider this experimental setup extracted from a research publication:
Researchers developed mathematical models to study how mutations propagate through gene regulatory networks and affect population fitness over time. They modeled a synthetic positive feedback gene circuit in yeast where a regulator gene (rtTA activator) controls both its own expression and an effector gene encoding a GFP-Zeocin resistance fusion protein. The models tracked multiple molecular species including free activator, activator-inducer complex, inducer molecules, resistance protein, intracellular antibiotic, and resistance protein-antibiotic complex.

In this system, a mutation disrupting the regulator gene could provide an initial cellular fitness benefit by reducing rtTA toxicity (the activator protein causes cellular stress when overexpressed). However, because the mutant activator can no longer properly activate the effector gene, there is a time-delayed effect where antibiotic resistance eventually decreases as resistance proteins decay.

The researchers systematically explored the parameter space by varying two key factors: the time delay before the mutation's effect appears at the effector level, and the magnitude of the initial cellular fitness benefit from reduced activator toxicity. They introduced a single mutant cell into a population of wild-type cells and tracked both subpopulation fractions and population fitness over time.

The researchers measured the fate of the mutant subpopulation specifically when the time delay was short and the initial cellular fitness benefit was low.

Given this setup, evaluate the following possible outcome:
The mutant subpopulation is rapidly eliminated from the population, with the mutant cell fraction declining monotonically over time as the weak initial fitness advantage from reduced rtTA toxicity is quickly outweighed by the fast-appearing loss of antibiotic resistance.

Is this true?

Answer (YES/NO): NO